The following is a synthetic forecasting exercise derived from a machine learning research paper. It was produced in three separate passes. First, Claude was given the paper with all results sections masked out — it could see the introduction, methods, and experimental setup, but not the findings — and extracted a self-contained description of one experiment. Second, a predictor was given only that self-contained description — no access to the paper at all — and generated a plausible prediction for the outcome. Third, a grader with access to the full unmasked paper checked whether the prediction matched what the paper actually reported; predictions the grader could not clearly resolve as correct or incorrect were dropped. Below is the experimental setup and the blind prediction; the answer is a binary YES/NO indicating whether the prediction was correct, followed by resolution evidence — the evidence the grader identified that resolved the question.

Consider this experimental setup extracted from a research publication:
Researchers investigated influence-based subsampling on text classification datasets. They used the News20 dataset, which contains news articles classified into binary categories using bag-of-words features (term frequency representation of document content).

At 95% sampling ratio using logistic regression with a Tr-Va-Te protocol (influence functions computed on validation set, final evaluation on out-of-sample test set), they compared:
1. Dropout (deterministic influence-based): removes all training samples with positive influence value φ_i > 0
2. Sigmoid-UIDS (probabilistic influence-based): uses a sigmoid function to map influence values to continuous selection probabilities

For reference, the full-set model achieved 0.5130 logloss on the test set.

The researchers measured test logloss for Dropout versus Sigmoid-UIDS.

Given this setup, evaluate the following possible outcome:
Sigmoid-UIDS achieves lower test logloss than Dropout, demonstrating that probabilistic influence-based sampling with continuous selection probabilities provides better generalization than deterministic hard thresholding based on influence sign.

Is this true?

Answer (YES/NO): NO